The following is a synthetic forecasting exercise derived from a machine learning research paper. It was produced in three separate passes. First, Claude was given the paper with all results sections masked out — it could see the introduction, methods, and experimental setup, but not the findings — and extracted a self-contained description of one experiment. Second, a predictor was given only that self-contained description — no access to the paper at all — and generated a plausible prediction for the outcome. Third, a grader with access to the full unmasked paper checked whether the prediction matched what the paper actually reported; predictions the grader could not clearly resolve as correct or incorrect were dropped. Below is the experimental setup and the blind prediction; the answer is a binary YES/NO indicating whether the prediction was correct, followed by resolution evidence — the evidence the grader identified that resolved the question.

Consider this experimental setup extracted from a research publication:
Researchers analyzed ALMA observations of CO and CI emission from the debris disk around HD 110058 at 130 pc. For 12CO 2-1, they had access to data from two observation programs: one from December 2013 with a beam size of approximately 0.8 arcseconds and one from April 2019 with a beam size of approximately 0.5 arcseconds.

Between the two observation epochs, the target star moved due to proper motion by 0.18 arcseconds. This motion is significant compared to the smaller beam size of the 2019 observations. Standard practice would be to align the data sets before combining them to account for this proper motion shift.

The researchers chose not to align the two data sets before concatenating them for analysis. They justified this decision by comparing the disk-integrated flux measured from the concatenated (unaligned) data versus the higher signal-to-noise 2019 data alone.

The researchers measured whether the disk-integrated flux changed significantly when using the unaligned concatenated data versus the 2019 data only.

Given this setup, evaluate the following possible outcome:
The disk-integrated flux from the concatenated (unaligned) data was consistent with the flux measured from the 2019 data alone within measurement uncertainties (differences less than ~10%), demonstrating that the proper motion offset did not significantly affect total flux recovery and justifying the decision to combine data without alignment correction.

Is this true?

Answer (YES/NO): YES